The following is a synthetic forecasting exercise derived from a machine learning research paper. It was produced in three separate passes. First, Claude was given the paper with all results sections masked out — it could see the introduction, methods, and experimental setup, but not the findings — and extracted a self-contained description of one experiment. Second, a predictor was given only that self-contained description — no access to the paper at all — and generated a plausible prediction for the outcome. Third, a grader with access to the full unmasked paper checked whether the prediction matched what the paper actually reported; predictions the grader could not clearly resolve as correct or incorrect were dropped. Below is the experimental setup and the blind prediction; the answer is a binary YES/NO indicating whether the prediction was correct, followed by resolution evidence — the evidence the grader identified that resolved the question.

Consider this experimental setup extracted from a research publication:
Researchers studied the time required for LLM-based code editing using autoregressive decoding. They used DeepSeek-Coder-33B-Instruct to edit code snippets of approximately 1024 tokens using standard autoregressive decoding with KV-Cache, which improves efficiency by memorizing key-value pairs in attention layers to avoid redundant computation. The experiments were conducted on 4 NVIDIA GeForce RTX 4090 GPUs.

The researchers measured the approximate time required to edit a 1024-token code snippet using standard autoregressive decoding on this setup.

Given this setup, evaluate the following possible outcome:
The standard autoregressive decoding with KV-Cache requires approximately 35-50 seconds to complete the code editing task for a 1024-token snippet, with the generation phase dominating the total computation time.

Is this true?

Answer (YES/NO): NO